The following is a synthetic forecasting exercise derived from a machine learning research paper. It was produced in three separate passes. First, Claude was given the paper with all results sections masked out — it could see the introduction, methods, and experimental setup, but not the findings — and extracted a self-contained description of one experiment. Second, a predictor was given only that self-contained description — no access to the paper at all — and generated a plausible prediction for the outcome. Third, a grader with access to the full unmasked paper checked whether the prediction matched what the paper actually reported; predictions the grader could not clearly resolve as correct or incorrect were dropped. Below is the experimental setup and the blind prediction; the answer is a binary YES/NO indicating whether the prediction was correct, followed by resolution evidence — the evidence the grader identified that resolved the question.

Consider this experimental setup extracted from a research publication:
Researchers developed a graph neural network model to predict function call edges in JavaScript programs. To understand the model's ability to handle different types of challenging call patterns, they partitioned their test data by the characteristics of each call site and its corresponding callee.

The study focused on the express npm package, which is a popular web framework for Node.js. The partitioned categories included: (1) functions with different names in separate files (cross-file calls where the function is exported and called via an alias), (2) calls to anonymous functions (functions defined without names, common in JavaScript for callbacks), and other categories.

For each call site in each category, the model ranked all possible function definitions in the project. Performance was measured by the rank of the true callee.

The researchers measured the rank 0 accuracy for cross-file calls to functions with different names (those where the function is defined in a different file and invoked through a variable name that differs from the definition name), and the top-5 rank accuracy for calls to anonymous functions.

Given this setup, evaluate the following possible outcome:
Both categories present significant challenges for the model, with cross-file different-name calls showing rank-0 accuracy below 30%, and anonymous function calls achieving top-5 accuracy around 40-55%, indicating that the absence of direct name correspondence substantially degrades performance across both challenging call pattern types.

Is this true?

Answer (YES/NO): NO